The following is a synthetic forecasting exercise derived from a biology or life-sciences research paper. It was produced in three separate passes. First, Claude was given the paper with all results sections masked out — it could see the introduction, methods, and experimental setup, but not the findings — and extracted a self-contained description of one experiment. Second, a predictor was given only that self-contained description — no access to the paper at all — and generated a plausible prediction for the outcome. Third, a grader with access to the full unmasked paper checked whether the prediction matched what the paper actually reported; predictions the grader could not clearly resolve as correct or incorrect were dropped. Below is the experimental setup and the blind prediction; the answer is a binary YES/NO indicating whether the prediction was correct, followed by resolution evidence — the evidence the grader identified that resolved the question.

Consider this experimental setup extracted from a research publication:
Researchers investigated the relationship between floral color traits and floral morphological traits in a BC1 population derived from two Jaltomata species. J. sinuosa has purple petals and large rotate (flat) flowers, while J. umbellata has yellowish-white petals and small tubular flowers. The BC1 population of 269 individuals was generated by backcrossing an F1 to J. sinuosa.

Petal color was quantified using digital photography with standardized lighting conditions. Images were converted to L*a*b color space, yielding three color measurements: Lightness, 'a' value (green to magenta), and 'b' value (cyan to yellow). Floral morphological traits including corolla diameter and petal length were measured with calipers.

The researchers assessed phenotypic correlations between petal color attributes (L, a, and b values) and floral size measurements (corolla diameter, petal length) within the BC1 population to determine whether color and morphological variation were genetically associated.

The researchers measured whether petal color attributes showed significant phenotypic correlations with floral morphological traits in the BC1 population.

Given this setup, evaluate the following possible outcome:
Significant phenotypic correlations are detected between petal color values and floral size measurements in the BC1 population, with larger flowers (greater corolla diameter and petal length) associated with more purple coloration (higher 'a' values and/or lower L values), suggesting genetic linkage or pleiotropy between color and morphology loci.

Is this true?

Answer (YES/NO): YES